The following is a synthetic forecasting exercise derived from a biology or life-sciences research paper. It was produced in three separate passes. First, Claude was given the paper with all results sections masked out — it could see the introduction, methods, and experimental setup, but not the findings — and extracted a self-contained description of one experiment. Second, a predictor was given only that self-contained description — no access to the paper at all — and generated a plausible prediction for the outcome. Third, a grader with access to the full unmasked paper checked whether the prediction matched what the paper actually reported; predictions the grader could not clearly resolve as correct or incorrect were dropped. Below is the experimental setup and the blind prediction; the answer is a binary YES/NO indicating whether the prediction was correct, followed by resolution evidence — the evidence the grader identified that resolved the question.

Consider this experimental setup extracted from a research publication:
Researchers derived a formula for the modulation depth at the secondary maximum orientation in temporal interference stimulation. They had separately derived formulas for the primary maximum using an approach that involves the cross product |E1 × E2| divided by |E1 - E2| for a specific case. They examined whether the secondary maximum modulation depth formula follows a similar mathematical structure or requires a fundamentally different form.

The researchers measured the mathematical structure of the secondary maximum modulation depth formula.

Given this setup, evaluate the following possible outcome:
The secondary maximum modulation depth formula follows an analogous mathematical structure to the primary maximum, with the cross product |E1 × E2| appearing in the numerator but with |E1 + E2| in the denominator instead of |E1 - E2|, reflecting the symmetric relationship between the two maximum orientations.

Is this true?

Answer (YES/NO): YES